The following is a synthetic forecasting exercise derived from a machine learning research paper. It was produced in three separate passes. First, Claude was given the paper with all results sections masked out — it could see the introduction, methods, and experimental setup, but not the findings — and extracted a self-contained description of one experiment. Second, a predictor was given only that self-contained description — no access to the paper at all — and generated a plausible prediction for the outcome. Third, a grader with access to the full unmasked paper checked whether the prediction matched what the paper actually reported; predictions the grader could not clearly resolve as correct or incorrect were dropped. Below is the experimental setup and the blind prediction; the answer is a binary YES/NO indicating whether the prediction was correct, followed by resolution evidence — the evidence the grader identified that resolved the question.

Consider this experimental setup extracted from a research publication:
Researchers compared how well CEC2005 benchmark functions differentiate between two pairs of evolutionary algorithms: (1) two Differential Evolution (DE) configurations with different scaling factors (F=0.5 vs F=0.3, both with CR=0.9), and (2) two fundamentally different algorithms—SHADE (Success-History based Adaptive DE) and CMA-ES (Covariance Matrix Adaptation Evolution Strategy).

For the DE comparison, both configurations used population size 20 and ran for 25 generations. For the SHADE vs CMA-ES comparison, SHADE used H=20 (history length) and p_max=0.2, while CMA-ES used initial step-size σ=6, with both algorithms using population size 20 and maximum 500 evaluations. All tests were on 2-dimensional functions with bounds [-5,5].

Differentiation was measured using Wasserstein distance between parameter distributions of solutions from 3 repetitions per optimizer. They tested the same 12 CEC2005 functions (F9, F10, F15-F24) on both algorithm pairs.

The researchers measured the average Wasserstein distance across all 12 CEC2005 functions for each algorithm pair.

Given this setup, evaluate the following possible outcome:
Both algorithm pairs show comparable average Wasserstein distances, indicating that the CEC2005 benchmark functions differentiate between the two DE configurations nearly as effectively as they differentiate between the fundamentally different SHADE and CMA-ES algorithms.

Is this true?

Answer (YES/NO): NO